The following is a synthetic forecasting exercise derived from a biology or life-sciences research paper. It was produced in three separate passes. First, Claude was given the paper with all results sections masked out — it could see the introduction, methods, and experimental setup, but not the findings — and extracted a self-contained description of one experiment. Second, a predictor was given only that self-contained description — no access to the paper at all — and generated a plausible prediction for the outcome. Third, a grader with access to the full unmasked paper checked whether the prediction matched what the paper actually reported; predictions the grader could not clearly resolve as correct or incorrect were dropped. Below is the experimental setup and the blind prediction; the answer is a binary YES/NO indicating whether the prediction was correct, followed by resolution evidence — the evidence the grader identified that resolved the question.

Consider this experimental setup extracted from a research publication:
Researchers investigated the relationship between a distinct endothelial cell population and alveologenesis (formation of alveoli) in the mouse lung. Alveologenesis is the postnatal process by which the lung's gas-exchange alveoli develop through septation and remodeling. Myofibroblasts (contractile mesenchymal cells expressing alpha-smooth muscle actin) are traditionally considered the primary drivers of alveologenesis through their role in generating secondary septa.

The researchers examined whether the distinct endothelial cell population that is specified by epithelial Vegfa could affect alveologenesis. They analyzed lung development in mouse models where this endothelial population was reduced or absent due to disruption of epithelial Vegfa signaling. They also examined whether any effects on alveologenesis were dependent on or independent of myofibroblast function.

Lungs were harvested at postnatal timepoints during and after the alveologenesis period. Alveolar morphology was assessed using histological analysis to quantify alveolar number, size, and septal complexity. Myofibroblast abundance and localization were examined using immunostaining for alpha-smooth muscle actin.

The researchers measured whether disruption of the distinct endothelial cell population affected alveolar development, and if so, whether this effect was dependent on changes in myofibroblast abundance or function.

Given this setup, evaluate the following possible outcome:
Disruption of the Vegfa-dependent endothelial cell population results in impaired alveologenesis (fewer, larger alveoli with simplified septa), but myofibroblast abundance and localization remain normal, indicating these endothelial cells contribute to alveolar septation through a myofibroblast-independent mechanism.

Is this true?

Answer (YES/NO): YES